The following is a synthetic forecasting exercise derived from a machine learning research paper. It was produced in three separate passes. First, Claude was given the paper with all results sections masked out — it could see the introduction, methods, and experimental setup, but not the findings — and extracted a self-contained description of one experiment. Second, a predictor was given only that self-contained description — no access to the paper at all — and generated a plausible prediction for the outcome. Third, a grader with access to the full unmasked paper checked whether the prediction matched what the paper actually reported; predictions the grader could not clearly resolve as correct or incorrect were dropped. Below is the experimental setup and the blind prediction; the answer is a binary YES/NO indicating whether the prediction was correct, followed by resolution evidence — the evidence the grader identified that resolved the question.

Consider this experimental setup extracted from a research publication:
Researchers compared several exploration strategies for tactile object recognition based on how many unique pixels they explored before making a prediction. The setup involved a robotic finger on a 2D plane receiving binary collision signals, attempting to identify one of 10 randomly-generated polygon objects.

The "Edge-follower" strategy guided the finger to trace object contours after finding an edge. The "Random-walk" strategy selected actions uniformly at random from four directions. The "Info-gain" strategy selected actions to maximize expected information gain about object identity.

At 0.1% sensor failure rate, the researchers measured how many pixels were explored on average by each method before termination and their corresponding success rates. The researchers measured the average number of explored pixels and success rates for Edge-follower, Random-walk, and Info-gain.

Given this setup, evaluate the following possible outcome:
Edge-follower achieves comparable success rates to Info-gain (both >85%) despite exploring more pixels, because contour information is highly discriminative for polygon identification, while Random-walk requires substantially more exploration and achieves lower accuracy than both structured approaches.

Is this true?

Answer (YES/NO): NO